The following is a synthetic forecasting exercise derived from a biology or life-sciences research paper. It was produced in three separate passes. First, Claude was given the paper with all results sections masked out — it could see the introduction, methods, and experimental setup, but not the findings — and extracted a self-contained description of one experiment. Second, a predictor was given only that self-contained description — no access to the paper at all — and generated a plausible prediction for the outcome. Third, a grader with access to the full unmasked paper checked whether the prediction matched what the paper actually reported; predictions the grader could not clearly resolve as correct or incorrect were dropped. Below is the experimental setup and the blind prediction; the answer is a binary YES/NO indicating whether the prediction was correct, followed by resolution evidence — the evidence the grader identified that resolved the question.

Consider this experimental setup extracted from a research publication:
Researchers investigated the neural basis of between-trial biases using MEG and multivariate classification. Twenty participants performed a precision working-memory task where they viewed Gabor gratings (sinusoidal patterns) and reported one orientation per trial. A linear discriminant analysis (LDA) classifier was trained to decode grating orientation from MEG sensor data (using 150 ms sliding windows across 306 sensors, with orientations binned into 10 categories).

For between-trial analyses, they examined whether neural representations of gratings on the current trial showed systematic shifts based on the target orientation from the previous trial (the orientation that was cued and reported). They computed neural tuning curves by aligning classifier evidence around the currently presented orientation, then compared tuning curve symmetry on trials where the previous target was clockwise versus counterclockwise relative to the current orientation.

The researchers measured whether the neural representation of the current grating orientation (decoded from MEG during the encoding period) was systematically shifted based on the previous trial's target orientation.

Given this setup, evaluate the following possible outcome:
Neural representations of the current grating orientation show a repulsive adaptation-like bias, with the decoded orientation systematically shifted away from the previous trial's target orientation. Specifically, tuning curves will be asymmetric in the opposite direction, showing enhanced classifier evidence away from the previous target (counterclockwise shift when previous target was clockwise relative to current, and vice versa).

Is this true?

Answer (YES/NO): YES